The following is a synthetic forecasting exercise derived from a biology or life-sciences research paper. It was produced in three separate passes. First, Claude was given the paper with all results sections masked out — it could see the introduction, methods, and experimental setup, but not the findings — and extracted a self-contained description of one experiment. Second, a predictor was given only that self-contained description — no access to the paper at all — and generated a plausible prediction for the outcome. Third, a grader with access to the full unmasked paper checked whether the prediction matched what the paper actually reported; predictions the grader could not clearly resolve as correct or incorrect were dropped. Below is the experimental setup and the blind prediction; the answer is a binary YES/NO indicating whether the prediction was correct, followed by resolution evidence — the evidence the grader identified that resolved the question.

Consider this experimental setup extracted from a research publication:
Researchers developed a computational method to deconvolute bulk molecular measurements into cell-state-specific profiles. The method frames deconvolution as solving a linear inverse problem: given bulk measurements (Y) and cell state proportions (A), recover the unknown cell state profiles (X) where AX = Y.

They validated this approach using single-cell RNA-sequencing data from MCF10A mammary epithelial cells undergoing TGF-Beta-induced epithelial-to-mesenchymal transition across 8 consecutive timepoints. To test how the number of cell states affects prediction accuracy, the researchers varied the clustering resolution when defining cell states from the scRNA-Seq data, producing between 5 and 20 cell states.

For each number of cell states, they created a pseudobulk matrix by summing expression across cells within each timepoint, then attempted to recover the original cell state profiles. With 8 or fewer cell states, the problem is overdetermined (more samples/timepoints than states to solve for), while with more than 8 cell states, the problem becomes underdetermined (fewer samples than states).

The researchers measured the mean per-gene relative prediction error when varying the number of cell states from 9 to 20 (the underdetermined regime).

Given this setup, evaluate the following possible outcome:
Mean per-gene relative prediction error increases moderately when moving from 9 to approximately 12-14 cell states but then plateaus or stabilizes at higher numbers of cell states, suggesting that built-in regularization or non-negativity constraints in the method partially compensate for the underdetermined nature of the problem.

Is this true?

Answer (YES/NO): NO